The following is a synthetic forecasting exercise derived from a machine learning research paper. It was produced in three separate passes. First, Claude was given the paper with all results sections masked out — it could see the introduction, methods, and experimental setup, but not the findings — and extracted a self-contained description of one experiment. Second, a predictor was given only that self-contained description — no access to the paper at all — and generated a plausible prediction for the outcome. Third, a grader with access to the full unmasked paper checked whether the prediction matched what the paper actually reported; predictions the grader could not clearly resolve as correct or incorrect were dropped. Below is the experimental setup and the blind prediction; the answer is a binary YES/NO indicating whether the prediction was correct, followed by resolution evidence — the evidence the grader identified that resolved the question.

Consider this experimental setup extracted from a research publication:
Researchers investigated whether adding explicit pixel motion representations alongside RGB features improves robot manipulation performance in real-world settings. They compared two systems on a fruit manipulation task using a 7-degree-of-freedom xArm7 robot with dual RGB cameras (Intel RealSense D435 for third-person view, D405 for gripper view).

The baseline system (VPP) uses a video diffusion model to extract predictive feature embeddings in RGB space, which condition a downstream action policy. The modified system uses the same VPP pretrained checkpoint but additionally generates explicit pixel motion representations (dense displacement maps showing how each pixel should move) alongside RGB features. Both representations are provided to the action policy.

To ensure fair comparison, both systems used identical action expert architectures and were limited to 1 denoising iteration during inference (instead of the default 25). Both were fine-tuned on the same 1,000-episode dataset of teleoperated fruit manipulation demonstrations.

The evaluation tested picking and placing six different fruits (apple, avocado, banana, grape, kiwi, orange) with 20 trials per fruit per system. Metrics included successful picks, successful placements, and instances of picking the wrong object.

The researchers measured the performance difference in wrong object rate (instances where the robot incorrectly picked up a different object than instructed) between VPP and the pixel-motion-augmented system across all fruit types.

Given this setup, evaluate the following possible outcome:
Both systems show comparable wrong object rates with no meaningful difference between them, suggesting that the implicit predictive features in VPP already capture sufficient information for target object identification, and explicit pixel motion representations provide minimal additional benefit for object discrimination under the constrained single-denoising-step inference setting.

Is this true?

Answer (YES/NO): NO